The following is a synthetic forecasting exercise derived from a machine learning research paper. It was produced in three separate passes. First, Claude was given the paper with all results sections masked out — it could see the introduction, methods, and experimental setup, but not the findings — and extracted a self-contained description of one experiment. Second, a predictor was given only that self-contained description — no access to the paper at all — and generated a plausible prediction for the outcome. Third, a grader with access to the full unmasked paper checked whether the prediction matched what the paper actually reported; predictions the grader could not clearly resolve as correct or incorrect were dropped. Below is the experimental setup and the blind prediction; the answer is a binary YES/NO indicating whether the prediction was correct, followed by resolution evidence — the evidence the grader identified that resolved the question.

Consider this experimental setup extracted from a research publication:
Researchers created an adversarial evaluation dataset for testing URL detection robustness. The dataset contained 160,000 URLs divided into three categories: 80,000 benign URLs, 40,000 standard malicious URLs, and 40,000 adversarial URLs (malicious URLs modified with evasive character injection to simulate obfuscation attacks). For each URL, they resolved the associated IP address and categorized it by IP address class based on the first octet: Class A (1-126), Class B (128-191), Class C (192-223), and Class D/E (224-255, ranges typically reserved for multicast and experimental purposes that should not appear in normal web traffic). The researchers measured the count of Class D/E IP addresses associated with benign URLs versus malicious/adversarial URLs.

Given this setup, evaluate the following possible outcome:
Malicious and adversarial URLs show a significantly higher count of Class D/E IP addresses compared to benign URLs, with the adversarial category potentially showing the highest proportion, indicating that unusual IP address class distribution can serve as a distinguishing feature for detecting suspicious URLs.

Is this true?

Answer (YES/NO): YES